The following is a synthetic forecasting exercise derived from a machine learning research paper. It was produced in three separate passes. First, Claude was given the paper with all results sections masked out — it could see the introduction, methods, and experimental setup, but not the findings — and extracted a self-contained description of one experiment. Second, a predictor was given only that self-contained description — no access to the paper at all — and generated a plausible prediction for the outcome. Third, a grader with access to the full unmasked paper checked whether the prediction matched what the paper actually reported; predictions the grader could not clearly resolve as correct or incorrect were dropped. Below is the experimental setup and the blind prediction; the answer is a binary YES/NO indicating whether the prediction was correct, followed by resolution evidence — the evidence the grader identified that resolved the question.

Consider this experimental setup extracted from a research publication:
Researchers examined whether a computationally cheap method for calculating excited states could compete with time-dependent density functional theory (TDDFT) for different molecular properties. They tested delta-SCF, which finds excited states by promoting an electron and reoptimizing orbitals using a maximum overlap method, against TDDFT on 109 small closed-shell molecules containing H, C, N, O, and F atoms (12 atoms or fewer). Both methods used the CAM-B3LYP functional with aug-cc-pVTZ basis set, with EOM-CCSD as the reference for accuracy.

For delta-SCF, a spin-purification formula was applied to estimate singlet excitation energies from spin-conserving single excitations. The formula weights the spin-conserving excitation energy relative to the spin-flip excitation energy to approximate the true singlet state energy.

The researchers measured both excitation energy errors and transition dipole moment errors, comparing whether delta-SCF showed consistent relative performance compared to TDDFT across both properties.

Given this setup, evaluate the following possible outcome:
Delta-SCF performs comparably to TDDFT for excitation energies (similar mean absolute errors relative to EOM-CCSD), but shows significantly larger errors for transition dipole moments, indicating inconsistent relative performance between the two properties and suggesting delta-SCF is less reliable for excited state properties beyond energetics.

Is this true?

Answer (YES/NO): NO